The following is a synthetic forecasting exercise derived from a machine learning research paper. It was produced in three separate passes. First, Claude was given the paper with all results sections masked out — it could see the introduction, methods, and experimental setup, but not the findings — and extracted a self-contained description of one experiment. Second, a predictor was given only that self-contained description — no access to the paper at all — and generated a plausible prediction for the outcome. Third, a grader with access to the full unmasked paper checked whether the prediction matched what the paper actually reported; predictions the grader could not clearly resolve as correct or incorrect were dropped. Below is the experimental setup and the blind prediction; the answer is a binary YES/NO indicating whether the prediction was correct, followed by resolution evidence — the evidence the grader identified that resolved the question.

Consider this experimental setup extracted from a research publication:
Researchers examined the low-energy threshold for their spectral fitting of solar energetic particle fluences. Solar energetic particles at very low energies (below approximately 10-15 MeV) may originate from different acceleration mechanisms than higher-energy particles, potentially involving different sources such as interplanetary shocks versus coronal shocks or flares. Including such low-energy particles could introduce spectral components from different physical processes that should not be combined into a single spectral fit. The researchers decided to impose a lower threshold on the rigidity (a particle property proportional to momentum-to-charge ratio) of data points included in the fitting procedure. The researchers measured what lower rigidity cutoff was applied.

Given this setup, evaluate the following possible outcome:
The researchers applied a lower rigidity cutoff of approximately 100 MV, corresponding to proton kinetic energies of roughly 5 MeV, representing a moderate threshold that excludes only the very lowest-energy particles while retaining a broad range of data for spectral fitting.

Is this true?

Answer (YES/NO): NO